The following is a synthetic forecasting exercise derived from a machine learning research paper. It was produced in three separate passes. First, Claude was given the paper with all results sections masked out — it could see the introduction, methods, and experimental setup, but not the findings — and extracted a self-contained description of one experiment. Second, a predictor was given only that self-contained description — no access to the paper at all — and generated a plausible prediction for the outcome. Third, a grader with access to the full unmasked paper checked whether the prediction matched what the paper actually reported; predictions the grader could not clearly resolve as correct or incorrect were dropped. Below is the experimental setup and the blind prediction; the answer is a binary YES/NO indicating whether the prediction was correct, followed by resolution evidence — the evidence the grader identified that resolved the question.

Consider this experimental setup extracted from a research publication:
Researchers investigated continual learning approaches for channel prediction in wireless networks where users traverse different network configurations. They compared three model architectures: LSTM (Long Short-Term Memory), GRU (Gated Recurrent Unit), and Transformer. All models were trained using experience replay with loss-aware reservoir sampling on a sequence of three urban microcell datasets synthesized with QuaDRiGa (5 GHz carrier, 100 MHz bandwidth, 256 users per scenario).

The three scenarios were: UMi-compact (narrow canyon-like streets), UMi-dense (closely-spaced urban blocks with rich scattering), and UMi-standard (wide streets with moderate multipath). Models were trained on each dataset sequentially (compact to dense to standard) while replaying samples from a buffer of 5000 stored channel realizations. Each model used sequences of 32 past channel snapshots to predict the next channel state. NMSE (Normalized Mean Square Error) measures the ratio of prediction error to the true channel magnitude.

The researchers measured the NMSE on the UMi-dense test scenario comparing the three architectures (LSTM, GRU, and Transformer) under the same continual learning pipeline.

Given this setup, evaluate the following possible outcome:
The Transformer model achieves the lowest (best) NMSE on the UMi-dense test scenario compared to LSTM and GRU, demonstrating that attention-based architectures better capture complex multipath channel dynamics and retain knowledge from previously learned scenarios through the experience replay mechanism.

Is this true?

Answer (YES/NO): NO